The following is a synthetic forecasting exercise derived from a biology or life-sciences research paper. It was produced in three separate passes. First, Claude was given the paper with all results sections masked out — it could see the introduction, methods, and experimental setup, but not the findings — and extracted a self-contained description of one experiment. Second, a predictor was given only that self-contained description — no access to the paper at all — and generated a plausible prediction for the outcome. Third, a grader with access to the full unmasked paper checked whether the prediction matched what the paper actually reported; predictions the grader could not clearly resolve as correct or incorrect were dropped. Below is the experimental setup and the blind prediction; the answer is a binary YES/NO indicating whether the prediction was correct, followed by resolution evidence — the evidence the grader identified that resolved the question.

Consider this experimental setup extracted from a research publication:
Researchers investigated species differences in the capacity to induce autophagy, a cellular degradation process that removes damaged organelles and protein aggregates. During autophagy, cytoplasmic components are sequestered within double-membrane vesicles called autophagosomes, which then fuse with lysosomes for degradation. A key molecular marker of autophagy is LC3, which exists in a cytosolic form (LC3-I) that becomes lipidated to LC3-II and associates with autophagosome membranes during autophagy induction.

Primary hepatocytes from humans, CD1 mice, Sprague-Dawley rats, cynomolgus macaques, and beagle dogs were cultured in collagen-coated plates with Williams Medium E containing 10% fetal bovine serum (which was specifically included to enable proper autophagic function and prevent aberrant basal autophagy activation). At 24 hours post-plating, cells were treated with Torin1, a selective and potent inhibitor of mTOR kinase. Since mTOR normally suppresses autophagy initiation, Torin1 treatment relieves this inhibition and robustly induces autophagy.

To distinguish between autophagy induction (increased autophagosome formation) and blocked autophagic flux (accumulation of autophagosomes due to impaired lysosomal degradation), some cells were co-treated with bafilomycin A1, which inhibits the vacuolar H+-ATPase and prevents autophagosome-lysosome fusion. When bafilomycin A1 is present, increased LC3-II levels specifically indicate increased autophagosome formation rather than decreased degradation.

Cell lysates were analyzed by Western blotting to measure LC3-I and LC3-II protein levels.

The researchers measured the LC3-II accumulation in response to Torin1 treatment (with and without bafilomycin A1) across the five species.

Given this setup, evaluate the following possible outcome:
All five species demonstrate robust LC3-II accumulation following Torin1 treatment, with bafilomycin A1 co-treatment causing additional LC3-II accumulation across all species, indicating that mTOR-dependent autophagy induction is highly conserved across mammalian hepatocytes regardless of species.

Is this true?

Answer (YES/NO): NO